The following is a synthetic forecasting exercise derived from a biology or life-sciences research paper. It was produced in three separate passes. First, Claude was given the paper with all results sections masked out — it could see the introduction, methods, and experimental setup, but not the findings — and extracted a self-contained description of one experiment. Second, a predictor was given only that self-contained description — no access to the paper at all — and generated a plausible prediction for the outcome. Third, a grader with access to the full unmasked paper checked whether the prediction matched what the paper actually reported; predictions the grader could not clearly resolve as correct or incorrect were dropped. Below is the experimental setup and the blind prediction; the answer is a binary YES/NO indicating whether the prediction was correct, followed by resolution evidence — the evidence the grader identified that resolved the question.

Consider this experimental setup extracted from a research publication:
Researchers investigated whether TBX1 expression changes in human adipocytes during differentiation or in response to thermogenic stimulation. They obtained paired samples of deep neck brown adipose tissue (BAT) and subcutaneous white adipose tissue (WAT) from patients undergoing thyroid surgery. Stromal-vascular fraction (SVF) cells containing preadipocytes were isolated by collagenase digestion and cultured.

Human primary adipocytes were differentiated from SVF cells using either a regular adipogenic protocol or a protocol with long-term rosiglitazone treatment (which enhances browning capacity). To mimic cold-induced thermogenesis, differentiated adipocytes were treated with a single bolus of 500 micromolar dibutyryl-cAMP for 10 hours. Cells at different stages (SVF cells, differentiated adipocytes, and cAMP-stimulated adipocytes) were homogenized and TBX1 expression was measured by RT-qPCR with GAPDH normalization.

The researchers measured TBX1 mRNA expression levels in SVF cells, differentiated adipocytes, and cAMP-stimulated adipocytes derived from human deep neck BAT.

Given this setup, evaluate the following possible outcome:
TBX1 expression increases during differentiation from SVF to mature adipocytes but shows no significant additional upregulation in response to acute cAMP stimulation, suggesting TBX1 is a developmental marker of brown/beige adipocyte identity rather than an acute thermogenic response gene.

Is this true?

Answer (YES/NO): YES